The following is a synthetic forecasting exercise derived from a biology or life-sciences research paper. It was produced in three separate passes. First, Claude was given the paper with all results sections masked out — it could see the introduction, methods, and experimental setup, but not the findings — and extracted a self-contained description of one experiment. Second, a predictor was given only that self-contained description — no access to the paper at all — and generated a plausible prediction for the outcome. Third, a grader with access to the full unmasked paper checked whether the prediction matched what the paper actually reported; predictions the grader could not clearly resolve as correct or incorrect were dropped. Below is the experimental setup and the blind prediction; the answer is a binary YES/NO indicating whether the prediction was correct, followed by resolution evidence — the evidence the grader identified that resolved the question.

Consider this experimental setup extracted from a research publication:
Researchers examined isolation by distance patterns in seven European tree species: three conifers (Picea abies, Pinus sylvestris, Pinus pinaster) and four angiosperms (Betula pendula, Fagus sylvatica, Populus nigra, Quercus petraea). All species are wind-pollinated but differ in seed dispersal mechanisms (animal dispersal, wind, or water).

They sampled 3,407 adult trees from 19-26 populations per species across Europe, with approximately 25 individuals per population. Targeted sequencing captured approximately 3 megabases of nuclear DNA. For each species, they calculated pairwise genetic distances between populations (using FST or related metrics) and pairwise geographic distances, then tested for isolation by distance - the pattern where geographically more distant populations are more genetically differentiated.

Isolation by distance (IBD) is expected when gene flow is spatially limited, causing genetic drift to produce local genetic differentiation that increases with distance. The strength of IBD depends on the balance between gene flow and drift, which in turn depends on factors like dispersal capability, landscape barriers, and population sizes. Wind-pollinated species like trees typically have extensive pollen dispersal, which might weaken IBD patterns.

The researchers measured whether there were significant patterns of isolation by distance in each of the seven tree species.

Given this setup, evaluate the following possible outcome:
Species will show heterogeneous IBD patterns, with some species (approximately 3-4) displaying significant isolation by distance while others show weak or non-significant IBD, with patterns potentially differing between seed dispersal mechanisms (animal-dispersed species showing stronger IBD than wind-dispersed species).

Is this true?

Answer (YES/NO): NO